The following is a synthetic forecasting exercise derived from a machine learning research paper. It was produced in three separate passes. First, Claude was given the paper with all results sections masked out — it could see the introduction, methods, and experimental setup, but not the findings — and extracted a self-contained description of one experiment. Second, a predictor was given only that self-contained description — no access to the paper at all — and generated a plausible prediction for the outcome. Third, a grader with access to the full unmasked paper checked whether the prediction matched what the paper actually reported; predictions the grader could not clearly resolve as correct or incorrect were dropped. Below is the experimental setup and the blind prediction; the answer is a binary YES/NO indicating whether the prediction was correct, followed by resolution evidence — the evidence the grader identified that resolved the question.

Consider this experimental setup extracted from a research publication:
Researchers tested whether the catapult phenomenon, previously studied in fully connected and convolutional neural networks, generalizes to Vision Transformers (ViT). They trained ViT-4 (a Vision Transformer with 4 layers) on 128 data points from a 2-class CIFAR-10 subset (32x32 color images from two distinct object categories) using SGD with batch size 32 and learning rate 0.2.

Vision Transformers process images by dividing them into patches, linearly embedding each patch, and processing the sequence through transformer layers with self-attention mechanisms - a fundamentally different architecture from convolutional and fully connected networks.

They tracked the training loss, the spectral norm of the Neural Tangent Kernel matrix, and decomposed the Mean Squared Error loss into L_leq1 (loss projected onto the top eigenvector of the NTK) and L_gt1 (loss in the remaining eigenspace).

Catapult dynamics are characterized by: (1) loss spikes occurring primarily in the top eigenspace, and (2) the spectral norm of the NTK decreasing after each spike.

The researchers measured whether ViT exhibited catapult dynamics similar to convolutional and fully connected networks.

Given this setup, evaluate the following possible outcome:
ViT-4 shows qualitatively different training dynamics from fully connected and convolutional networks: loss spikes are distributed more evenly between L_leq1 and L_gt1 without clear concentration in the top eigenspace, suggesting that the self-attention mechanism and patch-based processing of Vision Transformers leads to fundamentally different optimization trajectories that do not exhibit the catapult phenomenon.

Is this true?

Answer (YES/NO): NO